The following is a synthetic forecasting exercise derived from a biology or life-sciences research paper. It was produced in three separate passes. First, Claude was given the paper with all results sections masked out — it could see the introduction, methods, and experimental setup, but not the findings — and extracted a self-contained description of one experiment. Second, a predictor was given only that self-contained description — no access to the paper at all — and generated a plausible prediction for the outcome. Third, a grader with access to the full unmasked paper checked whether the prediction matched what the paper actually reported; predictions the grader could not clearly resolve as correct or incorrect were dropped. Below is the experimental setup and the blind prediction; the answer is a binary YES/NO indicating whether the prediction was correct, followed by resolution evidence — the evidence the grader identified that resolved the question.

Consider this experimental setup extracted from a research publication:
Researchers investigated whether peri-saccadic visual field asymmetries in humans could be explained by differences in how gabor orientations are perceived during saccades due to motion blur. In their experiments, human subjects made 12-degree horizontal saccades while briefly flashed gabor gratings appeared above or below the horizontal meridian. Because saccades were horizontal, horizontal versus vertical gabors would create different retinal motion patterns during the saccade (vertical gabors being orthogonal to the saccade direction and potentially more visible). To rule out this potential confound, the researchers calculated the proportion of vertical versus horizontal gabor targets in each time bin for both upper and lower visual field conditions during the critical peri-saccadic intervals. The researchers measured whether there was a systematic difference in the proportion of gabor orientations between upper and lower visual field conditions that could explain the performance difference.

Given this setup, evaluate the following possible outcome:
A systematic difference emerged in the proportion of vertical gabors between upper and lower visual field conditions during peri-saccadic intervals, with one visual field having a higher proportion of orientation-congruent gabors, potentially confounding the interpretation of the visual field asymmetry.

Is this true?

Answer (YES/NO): NO